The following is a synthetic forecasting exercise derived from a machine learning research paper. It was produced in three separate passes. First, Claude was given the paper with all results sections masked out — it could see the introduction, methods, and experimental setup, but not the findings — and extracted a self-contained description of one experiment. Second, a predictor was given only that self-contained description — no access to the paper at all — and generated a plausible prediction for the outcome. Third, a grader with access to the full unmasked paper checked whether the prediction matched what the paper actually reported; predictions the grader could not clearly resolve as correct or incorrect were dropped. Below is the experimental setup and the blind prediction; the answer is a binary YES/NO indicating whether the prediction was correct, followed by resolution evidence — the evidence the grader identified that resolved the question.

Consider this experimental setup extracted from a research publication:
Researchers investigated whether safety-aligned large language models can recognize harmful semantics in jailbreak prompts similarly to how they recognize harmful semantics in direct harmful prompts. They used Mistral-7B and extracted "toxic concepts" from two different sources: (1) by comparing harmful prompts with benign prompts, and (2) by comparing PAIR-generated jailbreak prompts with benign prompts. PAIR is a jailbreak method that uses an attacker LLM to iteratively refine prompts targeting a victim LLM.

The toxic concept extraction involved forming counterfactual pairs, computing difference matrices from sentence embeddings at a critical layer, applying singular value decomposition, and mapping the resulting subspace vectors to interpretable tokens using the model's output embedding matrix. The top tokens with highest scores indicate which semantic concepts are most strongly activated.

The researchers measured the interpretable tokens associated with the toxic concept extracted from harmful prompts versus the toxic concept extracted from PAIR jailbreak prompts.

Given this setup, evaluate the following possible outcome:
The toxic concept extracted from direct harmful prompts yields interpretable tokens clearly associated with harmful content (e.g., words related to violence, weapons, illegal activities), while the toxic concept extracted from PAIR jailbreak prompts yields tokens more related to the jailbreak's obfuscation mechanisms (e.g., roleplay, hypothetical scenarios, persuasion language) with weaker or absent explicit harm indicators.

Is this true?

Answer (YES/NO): NO